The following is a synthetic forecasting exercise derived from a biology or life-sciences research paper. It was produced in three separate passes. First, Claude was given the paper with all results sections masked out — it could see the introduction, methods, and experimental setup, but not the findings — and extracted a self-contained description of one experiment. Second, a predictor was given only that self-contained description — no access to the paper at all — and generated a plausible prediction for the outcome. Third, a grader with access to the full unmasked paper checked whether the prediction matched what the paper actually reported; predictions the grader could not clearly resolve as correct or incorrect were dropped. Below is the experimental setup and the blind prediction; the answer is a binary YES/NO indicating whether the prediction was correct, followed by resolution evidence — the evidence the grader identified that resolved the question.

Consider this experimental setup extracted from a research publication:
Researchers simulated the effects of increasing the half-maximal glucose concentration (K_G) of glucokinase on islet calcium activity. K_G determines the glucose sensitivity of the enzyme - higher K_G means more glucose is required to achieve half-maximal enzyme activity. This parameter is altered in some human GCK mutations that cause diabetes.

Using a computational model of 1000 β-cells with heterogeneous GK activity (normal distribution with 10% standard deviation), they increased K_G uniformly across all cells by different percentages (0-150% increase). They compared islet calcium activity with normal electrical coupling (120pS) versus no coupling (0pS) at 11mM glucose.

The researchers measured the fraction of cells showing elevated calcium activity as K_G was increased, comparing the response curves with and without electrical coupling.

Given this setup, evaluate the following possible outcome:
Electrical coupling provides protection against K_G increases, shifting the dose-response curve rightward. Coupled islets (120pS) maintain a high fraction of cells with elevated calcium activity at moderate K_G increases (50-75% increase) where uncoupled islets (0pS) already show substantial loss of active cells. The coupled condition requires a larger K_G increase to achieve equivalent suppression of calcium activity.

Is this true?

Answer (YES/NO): NO